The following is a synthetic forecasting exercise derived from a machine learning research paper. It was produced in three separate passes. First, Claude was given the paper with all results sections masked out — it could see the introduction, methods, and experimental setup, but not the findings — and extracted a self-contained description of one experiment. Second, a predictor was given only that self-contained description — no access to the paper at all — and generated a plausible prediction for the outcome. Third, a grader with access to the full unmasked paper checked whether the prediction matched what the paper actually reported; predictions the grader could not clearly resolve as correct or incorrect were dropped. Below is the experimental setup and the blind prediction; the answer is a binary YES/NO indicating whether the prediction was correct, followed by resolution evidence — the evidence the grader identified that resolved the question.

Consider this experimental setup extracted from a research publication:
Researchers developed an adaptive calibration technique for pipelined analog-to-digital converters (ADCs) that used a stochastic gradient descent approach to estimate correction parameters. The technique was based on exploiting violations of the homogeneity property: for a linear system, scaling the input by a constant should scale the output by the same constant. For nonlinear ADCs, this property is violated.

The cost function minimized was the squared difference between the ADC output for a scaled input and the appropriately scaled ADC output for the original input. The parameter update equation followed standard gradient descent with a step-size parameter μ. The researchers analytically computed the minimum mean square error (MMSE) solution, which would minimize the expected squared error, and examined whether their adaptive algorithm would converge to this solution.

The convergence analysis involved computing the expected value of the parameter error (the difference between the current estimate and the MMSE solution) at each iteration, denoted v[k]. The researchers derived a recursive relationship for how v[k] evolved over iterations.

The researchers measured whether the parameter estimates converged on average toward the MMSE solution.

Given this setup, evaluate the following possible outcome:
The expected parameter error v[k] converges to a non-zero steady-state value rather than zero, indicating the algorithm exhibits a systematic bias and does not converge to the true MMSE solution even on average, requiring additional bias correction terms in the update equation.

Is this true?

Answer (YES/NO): NO